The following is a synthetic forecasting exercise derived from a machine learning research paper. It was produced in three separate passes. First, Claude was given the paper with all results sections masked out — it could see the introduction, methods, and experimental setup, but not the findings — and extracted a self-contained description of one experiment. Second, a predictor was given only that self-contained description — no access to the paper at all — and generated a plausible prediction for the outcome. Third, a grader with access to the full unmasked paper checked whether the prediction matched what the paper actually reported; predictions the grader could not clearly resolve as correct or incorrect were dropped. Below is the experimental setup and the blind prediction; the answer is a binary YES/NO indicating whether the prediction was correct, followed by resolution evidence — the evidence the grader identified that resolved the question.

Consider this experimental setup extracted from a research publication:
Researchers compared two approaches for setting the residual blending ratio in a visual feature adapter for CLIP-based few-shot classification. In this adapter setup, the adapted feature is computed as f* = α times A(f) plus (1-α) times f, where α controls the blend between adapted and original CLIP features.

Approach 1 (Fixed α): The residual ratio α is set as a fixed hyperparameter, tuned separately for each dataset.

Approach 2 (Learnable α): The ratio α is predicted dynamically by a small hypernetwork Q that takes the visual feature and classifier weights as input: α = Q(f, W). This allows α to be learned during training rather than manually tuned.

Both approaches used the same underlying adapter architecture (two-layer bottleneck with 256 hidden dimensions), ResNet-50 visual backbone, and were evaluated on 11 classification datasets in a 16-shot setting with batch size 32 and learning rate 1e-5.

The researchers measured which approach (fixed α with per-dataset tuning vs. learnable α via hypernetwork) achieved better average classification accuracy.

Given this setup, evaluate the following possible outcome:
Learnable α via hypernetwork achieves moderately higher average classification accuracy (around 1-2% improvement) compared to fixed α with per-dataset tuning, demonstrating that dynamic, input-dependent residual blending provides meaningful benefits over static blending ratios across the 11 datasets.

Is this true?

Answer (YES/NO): NO